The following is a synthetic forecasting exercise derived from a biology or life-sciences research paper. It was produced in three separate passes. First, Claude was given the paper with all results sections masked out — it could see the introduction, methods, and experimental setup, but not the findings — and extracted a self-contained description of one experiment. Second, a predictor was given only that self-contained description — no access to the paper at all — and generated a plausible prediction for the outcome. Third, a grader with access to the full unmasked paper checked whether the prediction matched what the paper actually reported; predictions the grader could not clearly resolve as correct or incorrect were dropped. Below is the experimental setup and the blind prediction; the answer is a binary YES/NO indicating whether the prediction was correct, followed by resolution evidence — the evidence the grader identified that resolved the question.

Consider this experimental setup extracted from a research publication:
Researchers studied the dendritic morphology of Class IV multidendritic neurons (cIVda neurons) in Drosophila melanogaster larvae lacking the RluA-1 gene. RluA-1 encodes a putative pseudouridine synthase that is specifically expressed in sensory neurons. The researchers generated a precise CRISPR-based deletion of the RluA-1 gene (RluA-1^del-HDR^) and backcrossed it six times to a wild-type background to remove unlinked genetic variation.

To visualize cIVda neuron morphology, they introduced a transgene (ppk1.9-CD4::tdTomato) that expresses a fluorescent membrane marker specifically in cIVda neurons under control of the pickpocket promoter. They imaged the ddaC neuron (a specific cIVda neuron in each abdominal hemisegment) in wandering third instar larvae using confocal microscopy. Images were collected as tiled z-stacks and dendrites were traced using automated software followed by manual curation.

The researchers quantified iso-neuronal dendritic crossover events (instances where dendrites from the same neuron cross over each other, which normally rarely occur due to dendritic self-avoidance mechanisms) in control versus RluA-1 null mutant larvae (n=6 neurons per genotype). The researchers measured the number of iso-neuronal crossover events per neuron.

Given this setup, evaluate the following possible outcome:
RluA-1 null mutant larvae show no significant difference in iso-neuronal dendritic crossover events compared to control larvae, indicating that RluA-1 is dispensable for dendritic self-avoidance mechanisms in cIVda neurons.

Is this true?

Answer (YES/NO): NO